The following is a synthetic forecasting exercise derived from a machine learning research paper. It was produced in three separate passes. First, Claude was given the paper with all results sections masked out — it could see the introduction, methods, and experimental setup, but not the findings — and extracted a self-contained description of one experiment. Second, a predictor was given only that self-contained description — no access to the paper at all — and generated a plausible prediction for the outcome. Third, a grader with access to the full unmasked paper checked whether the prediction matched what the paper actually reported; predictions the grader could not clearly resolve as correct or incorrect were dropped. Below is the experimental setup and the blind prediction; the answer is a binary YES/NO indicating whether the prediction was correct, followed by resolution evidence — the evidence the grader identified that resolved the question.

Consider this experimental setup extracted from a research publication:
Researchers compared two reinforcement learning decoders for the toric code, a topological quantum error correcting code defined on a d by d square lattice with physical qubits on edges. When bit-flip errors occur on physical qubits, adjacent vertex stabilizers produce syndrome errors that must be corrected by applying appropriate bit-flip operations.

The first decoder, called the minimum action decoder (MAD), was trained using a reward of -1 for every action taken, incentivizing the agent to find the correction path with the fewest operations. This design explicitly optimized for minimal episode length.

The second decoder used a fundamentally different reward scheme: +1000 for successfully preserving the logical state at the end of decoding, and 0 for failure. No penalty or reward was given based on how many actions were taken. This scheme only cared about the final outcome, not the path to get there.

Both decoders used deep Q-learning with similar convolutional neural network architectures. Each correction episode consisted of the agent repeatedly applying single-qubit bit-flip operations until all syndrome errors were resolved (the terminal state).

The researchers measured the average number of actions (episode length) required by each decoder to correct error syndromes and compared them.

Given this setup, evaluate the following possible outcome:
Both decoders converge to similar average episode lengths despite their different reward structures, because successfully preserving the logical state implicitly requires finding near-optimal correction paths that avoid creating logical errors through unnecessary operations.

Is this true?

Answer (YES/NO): YES